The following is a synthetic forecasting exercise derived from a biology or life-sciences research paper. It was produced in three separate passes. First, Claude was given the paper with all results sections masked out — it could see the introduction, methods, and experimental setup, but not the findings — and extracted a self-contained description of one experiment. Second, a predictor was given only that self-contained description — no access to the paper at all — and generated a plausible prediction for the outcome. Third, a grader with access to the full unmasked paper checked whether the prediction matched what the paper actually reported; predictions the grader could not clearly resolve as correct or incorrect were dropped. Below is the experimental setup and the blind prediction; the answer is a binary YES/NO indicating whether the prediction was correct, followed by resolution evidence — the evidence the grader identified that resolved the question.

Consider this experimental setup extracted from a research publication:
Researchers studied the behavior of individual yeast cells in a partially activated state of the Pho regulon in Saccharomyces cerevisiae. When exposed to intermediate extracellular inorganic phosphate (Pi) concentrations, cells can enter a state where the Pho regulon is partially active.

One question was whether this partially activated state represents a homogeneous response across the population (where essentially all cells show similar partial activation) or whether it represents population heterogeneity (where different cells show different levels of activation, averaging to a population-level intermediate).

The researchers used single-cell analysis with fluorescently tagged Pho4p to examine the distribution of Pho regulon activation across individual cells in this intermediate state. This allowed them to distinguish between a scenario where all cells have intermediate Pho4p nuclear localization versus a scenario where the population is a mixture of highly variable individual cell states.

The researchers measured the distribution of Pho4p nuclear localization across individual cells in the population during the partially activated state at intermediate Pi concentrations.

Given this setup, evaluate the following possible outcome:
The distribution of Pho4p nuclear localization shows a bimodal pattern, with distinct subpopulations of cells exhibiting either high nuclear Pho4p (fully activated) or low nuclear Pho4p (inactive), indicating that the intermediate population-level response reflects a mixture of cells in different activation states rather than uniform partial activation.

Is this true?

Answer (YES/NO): NO